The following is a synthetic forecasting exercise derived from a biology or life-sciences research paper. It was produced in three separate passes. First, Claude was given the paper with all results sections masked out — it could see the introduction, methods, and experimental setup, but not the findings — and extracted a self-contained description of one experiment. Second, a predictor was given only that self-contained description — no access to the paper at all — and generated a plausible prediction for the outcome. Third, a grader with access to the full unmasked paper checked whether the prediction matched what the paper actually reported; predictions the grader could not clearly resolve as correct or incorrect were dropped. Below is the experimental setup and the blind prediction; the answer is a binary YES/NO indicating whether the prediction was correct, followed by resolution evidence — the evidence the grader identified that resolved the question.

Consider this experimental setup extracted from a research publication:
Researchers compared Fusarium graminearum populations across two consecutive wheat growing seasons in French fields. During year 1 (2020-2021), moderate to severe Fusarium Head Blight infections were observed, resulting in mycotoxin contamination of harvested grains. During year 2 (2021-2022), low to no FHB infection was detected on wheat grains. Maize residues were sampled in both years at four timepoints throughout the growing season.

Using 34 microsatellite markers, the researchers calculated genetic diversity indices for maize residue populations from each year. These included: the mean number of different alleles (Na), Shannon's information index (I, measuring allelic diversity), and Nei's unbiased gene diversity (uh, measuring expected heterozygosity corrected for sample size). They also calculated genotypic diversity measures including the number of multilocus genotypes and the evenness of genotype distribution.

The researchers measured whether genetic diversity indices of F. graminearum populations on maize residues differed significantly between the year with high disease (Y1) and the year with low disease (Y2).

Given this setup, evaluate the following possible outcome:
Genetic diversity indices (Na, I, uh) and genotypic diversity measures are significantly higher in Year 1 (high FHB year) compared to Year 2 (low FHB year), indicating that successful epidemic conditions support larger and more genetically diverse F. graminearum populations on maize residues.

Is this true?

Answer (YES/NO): NO